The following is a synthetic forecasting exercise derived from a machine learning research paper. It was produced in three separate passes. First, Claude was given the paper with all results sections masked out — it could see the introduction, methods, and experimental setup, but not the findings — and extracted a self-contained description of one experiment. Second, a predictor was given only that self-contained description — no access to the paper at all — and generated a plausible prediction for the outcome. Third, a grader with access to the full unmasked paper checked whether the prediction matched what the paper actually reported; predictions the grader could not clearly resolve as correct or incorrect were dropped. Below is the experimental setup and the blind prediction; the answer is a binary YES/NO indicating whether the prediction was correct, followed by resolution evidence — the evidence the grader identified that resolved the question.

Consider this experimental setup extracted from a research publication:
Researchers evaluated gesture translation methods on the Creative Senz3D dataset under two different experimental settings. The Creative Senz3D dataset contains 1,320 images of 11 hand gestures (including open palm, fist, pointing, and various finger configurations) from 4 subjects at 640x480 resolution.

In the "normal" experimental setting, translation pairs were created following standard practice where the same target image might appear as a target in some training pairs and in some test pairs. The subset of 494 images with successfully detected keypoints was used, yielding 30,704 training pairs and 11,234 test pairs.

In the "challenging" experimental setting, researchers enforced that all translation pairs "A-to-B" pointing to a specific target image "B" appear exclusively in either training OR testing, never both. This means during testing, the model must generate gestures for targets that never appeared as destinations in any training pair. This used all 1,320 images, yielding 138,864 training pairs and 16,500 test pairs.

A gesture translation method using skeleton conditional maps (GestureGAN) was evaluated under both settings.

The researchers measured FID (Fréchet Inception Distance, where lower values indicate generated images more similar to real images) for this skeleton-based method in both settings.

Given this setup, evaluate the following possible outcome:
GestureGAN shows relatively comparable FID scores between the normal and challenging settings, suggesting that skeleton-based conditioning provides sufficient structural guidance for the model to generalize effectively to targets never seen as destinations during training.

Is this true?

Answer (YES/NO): NO